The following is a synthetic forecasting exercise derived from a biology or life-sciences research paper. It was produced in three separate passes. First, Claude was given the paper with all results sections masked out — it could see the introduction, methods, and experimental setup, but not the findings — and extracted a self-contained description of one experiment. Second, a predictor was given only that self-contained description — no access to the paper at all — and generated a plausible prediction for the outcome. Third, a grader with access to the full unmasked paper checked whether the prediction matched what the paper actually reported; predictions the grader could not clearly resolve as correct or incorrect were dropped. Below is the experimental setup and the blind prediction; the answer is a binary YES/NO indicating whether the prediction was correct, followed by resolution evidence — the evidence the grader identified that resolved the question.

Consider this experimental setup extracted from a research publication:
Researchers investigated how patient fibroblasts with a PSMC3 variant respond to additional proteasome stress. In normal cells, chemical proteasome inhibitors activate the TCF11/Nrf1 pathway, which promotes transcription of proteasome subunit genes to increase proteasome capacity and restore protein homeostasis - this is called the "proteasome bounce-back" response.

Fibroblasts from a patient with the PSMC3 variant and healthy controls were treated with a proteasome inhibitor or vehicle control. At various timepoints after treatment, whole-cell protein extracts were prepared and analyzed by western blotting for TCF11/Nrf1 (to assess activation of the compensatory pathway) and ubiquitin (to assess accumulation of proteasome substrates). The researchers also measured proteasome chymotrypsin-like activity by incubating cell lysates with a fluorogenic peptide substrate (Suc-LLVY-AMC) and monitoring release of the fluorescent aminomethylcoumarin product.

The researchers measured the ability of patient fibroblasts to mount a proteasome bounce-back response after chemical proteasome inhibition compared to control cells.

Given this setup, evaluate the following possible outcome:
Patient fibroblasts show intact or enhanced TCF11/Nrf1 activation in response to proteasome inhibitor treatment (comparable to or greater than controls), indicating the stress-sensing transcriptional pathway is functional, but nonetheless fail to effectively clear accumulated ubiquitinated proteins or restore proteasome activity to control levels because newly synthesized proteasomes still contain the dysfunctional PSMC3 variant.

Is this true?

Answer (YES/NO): NO